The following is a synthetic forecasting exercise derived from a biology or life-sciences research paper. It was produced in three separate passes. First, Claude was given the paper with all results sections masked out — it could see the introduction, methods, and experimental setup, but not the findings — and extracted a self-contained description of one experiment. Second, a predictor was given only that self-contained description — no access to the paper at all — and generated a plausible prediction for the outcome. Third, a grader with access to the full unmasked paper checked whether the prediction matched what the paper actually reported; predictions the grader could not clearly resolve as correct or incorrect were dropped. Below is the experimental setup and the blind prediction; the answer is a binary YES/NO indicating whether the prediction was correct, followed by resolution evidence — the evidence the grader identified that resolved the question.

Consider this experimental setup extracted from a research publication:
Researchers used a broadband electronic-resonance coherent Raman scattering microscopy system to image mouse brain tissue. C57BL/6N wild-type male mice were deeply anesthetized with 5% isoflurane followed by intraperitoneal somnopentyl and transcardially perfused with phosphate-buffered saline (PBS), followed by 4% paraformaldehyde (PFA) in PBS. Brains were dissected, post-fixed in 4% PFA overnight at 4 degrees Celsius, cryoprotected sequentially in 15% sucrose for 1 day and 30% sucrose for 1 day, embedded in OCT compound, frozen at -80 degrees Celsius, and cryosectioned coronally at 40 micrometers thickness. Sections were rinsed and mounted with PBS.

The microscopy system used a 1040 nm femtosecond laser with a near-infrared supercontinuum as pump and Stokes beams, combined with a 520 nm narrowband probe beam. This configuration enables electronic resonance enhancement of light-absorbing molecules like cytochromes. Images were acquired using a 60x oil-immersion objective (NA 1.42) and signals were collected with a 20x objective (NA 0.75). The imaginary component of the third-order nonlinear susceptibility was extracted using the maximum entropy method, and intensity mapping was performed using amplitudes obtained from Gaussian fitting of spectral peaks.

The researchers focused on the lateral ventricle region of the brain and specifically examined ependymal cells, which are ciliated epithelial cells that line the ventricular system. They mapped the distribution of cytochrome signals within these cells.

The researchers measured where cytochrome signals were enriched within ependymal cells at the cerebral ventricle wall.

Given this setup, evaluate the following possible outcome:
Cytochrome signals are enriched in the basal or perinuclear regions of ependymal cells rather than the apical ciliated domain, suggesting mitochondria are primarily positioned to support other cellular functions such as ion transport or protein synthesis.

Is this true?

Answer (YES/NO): NO